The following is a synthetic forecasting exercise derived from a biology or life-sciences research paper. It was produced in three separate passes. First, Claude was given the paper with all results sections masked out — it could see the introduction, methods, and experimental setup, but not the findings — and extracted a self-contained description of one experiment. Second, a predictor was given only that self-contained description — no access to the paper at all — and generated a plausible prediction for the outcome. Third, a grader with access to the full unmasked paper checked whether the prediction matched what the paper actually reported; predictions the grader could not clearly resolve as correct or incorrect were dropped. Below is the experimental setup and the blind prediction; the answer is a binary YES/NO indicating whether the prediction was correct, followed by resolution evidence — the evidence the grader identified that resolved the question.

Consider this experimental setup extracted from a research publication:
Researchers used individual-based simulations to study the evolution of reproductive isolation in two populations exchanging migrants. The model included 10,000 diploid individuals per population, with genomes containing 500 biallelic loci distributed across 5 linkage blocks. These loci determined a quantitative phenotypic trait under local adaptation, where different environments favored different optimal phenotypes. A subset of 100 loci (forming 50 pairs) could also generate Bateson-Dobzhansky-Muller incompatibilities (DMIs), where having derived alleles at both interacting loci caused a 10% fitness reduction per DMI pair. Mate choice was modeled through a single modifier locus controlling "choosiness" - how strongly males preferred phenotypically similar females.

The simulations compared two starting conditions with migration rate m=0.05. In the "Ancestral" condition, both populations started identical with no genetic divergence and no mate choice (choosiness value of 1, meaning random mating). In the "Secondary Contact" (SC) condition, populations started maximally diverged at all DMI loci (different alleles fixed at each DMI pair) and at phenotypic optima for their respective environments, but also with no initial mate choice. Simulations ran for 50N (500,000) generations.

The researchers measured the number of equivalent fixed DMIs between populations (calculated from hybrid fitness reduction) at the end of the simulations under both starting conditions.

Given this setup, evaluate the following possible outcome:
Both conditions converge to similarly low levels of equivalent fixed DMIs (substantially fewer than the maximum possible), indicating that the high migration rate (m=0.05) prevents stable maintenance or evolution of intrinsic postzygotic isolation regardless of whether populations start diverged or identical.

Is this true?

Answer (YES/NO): YES